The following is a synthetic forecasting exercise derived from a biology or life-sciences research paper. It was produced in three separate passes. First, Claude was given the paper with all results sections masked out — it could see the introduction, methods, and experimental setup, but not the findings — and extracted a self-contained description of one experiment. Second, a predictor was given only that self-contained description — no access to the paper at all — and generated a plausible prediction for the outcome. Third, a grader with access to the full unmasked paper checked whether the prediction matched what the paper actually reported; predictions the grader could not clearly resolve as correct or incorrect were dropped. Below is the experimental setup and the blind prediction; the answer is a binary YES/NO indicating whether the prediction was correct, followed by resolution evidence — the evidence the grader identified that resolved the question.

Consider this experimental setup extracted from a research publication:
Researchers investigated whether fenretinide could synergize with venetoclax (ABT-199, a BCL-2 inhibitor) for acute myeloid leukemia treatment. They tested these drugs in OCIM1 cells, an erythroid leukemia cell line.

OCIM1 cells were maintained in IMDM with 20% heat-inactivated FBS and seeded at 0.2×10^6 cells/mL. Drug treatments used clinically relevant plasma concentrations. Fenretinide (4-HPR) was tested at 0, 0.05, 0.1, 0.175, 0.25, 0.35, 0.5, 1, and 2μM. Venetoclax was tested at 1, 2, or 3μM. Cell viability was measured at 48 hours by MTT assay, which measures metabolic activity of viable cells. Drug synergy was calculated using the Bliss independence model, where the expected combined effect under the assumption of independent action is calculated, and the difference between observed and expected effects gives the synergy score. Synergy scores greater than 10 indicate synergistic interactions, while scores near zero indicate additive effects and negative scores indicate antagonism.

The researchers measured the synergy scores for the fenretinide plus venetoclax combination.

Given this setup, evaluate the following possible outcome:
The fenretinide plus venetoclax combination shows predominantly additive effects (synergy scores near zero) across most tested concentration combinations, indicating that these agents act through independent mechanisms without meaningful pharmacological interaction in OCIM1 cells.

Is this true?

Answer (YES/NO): NO